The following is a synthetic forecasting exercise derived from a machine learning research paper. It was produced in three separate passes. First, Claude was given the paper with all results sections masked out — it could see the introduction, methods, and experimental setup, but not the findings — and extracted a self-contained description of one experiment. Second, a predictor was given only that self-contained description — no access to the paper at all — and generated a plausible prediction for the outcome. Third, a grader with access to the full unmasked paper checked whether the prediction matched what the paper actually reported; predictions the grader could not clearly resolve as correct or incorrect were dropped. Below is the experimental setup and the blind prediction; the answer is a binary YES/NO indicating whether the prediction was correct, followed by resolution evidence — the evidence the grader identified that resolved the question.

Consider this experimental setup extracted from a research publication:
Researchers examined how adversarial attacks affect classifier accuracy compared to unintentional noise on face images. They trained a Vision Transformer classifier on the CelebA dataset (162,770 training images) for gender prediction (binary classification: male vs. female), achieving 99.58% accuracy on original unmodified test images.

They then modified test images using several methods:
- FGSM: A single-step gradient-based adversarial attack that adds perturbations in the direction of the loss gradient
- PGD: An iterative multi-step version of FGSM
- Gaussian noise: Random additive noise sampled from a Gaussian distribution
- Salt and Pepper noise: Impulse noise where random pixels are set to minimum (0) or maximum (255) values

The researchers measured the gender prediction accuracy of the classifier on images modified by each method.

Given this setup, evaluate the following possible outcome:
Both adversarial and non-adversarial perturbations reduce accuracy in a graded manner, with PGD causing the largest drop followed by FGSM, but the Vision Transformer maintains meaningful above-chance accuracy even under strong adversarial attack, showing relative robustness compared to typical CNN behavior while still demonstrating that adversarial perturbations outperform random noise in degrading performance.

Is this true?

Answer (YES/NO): NO